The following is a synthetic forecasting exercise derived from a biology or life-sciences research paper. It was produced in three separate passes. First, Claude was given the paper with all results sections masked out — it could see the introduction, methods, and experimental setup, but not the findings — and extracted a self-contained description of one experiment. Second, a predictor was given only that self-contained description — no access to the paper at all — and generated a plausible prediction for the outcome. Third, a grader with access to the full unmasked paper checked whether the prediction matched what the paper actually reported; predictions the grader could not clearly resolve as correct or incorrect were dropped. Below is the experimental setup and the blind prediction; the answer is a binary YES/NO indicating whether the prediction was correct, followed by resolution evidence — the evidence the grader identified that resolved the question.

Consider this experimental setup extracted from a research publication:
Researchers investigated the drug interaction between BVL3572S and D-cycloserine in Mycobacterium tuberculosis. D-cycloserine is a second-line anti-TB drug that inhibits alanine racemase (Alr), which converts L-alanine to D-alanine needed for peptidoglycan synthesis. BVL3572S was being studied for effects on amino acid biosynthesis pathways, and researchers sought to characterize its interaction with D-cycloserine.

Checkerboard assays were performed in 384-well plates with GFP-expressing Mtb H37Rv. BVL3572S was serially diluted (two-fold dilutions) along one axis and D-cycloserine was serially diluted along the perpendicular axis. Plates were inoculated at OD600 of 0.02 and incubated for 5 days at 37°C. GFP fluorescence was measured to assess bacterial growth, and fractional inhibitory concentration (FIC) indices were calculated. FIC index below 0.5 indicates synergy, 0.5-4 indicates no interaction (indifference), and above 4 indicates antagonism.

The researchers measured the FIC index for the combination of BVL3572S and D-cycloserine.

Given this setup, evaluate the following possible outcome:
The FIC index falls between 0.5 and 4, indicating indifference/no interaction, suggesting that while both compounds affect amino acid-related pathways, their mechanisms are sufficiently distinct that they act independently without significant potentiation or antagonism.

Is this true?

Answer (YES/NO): NO